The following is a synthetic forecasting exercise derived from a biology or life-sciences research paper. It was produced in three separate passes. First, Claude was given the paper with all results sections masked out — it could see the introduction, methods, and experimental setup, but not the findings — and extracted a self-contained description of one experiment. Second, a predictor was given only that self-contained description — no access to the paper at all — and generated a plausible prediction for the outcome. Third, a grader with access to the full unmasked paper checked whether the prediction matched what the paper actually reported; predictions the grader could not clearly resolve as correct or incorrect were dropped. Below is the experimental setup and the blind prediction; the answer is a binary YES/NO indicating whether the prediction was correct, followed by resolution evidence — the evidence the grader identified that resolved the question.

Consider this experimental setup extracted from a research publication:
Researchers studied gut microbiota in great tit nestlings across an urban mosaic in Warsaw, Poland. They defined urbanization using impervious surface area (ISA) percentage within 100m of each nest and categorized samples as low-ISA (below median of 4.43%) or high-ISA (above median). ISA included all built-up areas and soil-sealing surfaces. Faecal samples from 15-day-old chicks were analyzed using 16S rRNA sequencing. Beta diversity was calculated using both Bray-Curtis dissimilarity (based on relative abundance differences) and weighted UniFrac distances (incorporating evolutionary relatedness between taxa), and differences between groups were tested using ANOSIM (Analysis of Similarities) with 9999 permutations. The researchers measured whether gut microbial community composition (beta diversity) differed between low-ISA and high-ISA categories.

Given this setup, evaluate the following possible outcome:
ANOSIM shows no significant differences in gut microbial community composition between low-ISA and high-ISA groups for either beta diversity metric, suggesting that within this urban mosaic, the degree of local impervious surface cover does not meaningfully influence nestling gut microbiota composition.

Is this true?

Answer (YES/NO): NO